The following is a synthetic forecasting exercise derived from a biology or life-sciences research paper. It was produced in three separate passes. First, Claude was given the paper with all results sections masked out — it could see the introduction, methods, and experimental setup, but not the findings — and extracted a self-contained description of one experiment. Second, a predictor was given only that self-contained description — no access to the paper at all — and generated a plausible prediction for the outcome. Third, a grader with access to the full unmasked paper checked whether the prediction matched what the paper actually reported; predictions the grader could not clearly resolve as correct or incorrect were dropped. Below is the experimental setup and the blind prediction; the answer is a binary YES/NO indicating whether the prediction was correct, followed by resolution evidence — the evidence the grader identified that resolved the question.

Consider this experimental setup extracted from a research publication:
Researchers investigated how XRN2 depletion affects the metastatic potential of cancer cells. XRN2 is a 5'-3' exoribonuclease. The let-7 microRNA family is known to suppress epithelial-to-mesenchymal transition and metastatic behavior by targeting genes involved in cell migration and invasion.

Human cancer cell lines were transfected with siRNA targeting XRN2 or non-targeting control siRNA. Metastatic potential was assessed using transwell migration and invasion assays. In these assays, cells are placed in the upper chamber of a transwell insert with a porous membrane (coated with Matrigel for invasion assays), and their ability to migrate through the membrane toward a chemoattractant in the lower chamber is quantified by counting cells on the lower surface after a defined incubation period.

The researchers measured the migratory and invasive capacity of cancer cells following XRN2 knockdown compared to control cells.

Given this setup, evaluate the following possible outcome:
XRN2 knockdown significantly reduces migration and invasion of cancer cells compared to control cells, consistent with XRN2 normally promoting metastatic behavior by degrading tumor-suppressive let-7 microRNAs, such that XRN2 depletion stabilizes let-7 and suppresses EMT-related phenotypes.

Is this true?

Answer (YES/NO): YES